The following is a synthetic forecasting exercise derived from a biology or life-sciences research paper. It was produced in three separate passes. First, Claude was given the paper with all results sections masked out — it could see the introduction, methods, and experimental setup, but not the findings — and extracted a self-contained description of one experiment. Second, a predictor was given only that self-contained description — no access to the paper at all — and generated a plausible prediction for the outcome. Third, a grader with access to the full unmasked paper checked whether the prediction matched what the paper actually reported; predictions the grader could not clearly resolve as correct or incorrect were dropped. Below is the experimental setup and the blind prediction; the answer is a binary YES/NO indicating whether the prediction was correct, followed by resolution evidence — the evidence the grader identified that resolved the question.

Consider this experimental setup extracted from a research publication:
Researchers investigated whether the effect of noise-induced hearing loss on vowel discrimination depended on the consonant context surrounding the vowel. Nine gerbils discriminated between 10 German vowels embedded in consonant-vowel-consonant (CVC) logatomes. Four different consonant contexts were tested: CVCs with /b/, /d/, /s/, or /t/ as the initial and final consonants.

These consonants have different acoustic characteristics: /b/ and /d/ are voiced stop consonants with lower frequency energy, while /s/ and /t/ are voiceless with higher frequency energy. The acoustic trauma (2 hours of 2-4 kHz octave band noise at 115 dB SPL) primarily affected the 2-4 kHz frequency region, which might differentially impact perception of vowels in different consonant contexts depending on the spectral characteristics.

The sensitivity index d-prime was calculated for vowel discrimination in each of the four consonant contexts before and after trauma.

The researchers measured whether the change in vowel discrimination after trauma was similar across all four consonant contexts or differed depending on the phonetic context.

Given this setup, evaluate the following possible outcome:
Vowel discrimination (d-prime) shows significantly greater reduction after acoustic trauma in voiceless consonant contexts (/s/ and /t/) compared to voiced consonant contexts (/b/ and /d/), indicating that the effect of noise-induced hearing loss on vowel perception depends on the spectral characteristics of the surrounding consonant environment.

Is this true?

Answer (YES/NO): NO